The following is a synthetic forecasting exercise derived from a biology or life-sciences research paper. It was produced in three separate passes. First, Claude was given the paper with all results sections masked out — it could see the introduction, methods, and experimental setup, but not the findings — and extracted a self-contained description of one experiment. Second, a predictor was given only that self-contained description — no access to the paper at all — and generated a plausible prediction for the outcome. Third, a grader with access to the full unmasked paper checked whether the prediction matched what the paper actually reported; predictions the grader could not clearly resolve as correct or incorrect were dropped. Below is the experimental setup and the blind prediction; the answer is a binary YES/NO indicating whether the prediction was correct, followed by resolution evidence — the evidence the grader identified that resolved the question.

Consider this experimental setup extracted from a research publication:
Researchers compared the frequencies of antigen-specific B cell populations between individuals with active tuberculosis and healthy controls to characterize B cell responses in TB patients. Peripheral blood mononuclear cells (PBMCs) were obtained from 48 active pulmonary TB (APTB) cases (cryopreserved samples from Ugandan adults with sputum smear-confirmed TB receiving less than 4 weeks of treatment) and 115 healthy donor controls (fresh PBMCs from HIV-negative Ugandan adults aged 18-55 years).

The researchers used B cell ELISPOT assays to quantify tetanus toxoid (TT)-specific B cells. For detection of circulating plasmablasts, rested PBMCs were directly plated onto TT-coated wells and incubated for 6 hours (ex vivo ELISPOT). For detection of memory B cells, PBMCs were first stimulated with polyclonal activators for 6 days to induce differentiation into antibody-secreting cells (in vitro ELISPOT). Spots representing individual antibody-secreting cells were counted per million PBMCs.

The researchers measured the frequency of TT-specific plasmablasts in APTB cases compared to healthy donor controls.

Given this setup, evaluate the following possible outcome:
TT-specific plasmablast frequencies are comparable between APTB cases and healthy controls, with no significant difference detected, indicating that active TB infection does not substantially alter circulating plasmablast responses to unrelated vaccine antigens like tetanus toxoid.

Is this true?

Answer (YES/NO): NO